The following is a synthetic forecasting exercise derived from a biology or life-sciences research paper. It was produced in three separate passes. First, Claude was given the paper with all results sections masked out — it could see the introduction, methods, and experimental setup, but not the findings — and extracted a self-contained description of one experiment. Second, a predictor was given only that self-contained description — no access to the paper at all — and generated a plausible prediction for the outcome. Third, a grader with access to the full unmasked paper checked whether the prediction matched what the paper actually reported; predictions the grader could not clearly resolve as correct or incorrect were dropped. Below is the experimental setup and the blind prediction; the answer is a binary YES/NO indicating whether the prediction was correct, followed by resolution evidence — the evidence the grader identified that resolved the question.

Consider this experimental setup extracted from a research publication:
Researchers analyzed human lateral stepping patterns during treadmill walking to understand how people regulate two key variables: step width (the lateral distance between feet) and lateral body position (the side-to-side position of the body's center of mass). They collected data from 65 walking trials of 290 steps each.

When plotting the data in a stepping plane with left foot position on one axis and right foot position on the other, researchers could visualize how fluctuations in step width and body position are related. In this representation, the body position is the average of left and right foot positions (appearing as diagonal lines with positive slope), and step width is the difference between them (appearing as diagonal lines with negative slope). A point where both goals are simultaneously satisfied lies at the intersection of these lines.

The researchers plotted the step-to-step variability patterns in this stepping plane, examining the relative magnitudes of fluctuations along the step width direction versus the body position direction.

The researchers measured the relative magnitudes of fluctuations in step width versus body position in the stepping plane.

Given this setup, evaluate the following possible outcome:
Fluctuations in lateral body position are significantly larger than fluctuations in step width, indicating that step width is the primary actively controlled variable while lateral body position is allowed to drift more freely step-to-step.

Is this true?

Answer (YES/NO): YES